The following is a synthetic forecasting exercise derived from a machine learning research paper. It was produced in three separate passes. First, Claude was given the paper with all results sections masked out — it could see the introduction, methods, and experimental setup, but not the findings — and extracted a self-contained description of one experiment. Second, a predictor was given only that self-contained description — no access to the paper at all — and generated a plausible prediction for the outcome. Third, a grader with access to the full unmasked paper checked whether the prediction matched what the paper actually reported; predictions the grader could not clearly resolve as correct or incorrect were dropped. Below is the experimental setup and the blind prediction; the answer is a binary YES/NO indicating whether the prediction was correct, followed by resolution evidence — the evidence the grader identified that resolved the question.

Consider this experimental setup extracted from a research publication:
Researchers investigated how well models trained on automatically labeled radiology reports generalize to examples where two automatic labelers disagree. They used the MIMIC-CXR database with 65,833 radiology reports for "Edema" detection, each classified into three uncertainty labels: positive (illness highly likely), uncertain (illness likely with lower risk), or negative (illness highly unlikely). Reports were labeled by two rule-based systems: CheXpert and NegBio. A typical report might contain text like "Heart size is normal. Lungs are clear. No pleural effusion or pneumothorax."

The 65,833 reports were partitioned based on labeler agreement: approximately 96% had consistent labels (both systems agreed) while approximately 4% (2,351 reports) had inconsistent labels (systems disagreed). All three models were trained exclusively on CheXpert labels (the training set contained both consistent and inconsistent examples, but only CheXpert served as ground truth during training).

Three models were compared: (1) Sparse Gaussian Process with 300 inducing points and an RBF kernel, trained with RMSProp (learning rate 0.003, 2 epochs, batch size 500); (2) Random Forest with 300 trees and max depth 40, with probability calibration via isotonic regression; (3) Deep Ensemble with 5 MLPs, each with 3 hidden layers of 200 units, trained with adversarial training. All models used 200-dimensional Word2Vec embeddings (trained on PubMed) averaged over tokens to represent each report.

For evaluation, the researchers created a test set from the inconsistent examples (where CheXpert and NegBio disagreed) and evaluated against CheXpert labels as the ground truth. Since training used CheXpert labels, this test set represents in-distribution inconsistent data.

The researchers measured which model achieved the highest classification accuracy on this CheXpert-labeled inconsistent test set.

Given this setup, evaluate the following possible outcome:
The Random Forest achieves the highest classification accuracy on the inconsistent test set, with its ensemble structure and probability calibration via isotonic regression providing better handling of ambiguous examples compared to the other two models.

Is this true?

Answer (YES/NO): YES